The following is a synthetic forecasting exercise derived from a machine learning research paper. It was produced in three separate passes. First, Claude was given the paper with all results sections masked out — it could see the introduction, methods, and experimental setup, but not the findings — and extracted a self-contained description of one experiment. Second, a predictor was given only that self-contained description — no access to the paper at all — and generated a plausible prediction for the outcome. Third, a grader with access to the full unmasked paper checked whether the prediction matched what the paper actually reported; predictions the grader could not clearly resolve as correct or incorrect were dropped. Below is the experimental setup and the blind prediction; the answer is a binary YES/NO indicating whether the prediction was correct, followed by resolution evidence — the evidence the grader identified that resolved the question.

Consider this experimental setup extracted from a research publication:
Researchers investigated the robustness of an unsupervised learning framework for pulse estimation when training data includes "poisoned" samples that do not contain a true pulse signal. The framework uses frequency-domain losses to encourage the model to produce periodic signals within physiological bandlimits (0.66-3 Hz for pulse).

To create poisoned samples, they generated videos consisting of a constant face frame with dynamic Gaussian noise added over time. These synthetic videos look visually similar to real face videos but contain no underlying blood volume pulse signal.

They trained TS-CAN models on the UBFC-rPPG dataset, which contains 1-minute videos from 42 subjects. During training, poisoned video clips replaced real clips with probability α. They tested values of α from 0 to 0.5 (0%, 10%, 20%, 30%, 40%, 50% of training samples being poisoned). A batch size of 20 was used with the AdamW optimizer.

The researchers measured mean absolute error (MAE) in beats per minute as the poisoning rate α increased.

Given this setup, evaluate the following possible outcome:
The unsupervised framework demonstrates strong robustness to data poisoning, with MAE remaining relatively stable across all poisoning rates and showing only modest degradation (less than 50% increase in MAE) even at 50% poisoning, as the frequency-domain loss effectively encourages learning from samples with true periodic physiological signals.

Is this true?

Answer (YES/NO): YES